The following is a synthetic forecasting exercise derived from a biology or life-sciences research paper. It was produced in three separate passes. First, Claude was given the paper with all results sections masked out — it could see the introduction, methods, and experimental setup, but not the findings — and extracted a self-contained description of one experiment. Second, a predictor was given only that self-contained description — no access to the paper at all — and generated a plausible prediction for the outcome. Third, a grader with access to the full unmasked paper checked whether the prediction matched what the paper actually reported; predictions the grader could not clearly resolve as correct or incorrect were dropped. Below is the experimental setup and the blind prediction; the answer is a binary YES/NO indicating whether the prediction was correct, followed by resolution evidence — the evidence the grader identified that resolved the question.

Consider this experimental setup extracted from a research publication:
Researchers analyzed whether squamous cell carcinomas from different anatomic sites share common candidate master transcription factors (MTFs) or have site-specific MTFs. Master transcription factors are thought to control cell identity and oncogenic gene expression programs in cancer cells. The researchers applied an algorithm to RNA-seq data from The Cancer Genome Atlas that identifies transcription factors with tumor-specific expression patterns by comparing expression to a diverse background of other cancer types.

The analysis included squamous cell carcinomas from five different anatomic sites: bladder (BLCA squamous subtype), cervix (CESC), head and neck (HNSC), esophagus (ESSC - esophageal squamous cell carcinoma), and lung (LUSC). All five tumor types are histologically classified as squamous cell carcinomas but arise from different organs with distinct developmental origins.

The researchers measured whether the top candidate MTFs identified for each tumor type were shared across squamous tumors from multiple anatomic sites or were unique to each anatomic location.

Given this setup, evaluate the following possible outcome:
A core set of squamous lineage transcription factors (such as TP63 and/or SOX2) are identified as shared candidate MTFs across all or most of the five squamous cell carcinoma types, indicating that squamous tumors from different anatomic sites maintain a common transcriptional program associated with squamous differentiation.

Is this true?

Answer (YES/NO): YES